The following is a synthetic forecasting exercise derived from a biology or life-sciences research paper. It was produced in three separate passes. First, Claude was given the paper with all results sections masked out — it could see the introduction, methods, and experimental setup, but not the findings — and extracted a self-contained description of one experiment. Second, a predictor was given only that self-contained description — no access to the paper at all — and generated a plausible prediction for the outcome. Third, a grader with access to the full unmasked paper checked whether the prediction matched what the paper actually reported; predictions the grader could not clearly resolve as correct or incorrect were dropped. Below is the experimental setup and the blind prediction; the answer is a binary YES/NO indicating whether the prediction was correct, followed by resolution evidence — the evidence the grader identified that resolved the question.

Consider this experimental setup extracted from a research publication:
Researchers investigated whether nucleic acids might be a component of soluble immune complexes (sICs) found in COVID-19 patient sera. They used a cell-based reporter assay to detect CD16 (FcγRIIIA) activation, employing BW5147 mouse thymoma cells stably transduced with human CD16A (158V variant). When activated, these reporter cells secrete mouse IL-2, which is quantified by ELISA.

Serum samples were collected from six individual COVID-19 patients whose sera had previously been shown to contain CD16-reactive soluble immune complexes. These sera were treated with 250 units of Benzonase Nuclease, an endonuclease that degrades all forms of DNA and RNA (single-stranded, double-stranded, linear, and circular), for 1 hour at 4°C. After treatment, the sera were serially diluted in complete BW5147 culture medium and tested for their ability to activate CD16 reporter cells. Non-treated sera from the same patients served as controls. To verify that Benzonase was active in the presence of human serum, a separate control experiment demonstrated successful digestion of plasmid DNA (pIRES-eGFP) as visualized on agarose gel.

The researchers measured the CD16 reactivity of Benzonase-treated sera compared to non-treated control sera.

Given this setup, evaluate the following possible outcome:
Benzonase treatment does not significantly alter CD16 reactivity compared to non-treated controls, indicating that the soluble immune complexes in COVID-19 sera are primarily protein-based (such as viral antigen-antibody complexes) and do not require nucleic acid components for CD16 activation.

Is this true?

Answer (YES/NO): YES